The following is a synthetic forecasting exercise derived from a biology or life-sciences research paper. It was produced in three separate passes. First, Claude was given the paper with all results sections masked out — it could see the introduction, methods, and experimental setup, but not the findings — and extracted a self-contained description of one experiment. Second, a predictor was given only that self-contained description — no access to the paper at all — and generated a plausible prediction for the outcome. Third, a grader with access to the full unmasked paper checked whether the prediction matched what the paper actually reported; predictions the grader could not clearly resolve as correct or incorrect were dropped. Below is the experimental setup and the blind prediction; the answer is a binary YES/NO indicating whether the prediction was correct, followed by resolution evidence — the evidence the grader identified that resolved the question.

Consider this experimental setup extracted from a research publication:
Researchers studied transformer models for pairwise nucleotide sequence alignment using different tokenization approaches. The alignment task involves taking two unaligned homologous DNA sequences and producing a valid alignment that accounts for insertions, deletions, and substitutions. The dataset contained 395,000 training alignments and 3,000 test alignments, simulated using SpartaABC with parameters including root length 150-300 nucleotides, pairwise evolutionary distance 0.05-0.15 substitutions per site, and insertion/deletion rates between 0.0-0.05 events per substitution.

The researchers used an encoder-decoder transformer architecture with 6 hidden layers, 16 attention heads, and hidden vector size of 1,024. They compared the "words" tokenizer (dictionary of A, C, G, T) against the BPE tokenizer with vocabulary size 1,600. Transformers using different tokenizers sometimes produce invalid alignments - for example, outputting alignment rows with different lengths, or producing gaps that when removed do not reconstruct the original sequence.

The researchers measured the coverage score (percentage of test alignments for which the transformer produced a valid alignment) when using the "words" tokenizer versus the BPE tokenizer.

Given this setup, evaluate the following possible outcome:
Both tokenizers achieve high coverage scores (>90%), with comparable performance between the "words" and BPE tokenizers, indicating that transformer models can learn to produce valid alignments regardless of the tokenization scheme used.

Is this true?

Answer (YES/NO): NO